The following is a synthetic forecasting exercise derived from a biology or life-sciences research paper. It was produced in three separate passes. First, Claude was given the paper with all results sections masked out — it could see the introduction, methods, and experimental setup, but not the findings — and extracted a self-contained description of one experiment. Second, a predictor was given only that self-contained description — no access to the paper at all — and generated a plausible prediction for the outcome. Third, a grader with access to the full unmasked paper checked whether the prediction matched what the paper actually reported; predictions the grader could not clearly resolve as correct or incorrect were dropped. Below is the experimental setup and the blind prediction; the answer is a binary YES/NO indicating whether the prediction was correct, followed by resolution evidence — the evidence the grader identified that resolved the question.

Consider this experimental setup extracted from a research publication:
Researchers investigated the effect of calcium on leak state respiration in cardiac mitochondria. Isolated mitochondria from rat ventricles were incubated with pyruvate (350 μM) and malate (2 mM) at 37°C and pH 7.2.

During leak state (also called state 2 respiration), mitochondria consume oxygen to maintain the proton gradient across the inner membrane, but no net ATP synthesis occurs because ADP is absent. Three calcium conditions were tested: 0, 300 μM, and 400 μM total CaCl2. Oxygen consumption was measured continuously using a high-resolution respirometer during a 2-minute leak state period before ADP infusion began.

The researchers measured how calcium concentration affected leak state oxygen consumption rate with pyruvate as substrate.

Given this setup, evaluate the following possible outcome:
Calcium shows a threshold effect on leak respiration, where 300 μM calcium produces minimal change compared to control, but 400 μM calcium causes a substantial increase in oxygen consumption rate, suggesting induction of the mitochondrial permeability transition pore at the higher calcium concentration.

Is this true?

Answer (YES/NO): NO